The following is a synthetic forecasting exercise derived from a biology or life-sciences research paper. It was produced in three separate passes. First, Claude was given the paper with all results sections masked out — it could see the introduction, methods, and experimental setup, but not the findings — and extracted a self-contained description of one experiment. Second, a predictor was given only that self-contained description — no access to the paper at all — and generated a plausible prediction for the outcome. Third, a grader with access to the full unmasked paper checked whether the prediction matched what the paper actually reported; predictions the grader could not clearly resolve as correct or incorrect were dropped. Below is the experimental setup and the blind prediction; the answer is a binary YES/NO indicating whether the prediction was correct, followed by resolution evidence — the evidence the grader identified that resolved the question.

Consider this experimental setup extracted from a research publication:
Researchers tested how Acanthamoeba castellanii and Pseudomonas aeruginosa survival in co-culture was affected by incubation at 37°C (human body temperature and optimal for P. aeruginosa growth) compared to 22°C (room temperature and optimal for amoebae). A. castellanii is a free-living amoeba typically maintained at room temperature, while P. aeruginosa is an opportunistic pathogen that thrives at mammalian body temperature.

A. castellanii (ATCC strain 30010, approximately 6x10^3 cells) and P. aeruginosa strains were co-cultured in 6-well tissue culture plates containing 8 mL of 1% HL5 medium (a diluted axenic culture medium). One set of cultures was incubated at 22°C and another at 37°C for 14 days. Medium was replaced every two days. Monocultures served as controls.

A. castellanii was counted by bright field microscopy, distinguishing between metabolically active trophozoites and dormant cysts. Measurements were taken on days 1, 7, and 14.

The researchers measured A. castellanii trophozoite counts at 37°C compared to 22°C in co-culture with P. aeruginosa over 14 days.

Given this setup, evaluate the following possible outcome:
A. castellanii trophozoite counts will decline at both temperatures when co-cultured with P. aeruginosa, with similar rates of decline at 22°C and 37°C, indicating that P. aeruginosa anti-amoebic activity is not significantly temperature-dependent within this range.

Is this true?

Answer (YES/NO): NO